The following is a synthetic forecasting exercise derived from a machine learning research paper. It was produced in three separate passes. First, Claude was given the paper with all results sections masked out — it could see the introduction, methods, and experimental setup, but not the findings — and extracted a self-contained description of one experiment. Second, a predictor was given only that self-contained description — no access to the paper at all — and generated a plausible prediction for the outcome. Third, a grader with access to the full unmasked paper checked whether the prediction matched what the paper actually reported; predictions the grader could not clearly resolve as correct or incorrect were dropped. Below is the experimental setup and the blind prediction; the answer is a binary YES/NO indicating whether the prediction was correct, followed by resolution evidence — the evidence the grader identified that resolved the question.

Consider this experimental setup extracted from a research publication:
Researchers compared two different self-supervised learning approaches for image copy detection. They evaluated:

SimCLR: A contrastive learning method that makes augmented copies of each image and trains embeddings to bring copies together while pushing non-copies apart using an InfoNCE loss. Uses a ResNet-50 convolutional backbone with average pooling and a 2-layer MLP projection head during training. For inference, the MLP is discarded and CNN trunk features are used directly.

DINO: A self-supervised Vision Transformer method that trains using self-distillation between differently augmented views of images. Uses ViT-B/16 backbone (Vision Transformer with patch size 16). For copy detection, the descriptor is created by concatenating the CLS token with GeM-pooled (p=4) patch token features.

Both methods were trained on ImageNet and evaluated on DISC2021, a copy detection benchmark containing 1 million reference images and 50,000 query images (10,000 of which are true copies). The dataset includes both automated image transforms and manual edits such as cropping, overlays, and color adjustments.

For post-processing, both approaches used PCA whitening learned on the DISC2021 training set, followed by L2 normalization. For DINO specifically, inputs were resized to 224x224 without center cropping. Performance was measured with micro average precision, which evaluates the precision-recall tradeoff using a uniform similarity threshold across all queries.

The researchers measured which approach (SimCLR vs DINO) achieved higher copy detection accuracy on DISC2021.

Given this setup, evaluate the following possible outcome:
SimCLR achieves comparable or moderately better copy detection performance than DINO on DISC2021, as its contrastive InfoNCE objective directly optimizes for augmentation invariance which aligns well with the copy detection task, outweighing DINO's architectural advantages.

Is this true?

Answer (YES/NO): NO